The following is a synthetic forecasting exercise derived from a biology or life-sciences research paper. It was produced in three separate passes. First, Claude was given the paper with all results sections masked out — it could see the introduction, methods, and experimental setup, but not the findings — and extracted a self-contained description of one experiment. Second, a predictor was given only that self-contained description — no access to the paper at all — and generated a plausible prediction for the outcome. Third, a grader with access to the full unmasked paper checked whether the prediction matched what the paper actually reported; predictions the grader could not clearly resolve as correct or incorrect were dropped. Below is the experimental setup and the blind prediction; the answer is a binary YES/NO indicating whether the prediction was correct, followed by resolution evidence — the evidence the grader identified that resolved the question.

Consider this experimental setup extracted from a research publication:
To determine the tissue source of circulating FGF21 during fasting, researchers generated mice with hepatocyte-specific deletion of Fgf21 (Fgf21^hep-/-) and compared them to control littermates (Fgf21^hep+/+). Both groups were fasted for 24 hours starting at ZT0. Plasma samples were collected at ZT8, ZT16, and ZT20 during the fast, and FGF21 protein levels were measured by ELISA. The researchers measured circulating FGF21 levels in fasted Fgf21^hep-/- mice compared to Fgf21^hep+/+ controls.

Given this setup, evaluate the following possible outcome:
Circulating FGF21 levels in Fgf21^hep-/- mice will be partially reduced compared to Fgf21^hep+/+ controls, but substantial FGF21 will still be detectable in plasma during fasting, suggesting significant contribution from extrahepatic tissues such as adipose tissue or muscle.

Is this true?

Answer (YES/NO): NO